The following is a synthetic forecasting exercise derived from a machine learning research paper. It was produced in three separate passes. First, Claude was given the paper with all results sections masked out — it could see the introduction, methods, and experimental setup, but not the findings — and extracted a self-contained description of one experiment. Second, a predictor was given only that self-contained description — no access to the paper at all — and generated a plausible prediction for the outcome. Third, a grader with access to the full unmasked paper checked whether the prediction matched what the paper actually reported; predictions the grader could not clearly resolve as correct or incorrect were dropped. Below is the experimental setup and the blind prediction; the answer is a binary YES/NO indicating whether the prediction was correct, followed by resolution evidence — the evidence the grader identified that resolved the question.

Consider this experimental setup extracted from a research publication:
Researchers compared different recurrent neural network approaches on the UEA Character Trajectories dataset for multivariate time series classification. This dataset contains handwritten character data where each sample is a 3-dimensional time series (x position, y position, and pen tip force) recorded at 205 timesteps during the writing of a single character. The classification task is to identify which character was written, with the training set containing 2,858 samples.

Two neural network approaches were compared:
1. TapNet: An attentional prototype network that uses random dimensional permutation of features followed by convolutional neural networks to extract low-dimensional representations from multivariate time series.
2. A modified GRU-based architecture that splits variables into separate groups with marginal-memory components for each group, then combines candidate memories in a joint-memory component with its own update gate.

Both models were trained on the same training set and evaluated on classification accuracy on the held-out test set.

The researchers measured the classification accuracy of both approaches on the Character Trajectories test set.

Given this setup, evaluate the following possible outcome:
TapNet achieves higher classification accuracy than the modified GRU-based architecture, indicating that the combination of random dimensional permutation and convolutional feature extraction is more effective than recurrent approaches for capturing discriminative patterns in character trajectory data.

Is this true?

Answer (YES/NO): YES